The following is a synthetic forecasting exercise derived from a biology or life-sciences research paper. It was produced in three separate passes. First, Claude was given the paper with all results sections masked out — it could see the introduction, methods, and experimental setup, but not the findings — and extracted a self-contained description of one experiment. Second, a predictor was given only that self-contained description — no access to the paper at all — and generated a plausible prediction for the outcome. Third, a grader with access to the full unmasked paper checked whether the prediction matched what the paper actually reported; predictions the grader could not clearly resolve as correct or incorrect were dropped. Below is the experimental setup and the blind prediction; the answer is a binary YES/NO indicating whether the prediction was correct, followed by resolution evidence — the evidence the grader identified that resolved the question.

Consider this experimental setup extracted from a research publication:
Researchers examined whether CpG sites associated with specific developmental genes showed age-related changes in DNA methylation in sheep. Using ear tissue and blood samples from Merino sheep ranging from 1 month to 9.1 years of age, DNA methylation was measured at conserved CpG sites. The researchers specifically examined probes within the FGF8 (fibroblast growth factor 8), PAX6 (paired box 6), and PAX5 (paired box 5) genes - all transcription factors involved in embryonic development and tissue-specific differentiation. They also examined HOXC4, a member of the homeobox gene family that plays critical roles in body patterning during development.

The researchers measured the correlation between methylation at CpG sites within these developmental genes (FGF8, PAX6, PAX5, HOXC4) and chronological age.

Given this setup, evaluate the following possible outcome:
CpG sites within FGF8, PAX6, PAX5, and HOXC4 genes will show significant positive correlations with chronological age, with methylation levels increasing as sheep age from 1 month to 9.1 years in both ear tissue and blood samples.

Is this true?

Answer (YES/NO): YES